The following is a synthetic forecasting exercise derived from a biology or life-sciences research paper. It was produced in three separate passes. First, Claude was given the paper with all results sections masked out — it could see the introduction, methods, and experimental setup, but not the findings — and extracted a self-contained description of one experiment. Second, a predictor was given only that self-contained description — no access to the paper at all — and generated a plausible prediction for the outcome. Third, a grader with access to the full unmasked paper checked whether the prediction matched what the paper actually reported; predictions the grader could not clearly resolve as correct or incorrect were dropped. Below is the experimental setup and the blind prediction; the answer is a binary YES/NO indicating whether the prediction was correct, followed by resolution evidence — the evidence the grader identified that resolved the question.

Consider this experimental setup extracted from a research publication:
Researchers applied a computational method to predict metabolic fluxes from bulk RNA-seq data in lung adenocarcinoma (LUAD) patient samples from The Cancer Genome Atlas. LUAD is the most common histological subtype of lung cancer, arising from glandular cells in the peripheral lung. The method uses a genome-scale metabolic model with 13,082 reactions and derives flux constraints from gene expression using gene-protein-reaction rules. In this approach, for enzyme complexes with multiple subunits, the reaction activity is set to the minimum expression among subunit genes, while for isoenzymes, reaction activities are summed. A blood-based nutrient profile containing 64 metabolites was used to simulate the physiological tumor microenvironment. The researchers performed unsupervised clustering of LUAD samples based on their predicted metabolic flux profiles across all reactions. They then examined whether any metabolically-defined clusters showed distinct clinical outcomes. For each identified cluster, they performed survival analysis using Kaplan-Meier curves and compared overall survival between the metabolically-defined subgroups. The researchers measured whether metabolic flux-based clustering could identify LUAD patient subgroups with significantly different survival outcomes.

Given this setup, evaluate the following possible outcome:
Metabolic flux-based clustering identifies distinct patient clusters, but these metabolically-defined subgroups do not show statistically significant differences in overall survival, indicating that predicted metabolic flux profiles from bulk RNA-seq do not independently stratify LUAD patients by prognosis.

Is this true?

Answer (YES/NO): NO